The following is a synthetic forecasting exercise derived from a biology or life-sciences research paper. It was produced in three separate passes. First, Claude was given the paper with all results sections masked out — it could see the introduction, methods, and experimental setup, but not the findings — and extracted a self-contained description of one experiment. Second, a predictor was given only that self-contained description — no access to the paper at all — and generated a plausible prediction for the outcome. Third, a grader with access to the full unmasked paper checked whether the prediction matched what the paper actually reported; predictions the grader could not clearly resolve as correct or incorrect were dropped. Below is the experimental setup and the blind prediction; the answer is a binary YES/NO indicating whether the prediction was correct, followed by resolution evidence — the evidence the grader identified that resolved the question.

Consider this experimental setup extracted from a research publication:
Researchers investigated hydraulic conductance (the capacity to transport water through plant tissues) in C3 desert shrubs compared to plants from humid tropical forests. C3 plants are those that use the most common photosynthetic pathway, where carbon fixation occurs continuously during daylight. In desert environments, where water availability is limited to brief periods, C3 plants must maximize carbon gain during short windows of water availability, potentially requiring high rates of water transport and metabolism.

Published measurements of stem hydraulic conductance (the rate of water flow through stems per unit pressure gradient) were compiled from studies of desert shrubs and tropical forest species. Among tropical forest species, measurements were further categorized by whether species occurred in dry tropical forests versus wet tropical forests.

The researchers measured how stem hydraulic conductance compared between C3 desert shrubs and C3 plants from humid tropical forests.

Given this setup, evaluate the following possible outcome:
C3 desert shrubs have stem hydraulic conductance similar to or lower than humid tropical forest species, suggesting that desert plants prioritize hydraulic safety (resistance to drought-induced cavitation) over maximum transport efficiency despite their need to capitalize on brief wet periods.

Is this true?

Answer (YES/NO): NO